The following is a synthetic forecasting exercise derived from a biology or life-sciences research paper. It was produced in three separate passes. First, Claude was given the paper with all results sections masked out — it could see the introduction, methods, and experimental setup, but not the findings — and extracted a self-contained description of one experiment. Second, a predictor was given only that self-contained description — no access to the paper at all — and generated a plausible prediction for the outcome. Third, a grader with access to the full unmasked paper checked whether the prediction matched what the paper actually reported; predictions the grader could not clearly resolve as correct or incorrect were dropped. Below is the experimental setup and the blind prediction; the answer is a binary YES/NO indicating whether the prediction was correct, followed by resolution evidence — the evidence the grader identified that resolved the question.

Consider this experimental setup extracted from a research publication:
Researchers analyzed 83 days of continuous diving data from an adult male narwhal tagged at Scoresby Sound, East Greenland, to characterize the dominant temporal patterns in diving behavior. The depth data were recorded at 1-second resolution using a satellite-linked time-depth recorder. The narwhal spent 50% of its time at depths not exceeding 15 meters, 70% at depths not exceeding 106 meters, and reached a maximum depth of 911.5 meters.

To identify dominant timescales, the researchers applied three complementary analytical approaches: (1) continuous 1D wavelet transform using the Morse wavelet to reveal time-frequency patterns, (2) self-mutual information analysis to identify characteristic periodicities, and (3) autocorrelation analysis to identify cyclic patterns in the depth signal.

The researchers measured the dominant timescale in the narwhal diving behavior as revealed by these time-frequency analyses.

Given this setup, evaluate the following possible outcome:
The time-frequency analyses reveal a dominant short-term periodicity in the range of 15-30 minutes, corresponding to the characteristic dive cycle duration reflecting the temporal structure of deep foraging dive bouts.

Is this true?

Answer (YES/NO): YES